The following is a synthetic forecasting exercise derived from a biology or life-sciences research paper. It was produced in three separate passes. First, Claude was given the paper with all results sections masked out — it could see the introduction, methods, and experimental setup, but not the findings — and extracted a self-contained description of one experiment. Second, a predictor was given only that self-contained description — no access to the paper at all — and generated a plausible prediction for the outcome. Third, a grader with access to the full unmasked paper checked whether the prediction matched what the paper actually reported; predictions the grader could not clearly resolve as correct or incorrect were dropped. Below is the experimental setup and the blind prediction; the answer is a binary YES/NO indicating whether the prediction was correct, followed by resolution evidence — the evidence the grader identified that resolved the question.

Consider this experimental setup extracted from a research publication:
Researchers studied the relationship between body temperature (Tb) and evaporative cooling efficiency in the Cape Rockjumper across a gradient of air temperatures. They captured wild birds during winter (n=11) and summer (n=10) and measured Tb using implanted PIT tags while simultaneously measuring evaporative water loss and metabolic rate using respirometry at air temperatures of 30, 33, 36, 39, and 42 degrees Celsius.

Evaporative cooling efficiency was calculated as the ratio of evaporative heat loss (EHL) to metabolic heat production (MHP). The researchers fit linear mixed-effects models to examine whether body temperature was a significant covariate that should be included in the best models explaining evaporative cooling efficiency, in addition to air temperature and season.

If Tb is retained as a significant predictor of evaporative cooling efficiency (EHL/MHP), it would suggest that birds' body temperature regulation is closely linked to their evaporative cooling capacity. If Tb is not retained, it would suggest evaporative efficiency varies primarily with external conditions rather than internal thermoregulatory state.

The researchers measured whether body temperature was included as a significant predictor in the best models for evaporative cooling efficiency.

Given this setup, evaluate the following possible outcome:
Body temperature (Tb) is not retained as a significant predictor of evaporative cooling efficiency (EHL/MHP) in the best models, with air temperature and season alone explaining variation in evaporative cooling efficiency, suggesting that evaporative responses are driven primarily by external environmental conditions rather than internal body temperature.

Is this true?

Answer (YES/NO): YES